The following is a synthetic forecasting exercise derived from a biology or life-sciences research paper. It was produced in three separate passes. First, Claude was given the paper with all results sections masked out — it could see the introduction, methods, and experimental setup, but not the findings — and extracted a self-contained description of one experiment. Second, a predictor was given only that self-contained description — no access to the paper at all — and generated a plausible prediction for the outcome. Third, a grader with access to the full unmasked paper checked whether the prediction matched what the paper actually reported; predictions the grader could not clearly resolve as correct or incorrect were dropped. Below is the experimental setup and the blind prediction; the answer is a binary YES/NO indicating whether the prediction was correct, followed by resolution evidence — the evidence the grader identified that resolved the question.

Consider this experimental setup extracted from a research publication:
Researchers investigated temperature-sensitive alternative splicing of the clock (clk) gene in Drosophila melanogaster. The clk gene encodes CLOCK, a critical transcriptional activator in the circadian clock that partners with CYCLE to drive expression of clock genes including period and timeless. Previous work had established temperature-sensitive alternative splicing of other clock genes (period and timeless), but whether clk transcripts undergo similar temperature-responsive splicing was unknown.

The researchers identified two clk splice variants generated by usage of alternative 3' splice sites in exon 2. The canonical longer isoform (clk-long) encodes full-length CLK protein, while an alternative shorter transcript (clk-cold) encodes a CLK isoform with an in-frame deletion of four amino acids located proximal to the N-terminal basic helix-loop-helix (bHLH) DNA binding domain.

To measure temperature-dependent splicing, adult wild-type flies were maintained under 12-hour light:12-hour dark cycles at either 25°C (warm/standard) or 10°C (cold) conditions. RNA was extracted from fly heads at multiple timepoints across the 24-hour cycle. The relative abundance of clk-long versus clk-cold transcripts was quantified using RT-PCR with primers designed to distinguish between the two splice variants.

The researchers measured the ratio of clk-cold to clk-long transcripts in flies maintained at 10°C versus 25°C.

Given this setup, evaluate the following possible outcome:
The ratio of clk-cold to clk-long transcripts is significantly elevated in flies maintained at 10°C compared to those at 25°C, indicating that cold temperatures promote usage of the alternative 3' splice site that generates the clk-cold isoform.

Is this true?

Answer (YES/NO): YES